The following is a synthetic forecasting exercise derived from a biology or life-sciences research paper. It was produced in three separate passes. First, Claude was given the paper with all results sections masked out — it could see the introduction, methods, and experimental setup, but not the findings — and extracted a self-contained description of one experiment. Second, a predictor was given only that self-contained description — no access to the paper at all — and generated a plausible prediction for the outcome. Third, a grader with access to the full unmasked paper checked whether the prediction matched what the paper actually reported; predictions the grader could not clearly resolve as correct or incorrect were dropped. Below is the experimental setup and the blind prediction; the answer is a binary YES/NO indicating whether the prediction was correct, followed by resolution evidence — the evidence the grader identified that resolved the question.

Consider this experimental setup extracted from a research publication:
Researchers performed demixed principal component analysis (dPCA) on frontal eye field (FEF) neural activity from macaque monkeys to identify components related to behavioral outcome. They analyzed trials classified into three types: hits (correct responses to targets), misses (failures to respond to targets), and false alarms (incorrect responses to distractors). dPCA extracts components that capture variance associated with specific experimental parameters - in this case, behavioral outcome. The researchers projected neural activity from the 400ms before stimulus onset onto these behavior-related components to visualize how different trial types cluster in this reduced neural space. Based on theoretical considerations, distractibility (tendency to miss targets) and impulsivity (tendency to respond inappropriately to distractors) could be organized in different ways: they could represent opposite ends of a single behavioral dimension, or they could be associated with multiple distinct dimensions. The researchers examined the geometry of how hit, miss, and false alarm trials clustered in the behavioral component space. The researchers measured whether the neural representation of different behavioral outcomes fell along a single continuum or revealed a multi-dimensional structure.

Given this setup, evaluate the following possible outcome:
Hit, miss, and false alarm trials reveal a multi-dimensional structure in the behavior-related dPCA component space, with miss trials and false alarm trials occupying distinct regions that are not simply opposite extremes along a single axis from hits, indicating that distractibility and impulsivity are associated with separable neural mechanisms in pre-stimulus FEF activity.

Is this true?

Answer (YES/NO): YES